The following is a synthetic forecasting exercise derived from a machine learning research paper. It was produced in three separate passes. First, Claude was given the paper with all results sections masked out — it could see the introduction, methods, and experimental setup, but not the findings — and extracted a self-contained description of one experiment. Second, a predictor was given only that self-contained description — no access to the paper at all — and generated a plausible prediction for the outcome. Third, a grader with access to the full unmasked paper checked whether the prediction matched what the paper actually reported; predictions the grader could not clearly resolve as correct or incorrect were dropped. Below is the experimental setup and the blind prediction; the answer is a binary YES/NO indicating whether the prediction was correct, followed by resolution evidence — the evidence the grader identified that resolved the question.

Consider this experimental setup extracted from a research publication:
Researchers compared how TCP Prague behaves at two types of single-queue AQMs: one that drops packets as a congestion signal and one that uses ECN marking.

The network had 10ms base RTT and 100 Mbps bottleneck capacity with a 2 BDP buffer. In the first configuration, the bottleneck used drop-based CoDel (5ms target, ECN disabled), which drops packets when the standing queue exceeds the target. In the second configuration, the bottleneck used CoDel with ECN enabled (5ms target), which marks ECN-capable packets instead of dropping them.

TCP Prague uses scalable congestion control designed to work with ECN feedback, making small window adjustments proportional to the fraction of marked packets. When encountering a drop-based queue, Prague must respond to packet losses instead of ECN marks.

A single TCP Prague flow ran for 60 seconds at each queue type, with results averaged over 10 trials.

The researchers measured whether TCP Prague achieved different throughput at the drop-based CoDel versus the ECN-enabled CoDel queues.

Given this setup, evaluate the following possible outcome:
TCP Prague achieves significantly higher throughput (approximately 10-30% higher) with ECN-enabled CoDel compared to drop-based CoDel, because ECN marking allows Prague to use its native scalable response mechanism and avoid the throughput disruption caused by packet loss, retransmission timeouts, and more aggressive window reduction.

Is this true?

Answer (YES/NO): NO